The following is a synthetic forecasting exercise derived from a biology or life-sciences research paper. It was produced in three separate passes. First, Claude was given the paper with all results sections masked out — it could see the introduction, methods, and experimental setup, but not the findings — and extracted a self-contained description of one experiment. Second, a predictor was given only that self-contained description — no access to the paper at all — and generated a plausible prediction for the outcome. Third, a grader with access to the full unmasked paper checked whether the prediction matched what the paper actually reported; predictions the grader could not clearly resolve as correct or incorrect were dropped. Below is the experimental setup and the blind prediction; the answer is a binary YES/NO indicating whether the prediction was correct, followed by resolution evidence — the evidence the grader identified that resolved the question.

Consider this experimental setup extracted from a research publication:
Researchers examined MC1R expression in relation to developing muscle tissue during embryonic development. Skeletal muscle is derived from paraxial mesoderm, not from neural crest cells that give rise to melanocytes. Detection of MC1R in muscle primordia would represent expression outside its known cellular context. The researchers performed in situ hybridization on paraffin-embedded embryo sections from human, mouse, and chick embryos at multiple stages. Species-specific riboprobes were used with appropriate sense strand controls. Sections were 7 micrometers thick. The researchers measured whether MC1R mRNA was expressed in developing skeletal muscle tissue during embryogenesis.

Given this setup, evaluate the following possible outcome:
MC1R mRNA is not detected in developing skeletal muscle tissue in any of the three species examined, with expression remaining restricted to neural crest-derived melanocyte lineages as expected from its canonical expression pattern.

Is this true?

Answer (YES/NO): NO